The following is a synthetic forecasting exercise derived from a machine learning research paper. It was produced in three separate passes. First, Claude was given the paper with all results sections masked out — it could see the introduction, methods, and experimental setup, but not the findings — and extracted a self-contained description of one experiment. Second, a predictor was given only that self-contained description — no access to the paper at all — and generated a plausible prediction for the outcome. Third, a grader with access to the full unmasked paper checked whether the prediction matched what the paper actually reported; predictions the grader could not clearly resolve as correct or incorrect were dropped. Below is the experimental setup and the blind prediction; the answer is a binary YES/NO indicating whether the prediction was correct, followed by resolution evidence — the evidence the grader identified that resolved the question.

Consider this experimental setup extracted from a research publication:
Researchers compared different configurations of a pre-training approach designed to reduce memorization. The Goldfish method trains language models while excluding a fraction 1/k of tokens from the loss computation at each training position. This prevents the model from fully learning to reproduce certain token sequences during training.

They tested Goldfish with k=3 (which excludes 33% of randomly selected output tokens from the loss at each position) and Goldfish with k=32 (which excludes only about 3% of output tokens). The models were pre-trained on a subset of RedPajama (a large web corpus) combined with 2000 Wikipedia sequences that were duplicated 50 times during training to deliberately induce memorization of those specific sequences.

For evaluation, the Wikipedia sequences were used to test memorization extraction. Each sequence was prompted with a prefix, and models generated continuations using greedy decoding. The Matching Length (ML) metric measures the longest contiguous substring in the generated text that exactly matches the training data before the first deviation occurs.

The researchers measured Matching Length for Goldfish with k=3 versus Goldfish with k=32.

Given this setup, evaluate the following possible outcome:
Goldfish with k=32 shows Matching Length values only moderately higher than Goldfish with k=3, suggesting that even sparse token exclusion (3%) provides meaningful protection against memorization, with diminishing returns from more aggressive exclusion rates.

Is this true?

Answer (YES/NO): NO